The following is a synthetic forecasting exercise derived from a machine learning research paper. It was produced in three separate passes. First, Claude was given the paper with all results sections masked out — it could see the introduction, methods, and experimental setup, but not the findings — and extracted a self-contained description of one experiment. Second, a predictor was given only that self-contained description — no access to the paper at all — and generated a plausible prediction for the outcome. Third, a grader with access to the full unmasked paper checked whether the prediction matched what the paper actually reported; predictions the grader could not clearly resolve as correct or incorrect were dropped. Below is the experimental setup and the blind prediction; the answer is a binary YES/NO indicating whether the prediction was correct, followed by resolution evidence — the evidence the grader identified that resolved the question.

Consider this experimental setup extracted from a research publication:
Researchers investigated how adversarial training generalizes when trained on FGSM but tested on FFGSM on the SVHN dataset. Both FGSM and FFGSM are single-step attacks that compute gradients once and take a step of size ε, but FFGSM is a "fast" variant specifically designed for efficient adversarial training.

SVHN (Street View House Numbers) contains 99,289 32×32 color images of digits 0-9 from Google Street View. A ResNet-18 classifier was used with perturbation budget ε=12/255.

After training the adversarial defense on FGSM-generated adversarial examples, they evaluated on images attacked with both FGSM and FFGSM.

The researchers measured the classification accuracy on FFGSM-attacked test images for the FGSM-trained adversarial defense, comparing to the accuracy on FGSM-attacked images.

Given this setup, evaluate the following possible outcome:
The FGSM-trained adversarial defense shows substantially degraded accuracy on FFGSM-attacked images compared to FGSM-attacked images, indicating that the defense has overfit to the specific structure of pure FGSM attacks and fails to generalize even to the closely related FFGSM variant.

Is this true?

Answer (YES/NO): NO